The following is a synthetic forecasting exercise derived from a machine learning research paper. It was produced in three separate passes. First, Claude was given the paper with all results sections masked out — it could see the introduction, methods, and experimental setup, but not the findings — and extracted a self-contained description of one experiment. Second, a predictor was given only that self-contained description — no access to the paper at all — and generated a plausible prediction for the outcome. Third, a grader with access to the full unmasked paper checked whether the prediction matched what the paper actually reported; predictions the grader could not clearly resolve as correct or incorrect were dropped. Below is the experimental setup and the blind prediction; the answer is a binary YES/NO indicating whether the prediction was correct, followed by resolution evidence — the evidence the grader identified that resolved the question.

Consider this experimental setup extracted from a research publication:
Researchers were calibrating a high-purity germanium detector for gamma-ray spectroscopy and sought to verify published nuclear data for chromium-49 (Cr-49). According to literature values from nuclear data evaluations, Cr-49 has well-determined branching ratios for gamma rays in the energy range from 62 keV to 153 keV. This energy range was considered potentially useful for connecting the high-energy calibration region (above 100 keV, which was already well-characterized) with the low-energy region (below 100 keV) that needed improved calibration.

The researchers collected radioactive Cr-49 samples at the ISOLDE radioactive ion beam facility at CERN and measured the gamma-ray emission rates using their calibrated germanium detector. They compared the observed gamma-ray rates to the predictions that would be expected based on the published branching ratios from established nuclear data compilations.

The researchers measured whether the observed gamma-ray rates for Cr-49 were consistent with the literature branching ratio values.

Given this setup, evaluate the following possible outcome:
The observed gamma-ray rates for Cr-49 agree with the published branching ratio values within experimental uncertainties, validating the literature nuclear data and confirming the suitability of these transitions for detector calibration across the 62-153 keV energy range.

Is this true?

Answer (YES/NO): NO